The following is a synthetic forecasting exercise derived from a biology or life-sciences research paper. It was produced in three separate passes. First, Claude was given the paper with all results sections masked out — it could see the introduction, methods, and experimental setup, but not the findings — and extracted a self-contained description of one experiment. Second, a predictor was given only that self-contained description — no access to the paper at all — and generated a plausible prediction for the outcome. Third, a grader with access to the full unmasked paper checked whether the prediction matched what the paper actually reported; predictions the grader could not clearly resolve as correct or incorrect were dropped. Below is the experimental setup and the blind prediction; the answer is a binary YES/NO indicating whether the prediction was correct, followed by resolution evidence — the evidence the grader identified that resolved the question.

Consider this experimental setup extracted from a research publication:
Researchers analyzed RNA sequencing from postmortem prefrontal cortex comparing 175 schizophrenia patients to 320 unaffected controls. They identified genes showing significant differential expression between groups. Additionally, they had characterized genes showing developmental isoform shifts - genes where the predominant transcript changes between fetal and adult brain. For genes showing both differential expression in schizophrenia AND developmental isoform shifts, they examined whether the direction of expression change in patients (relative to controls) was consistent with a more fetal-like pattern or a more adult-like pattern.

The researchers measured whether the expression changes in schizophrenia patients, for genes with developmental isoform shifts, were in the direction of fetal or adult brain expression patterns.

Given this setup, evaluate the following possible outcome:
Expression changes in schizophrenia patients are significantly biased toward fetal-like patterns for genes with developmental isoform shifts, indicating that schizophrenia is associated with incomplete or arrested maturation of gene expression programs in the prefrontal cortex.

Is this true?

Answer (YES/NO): YES